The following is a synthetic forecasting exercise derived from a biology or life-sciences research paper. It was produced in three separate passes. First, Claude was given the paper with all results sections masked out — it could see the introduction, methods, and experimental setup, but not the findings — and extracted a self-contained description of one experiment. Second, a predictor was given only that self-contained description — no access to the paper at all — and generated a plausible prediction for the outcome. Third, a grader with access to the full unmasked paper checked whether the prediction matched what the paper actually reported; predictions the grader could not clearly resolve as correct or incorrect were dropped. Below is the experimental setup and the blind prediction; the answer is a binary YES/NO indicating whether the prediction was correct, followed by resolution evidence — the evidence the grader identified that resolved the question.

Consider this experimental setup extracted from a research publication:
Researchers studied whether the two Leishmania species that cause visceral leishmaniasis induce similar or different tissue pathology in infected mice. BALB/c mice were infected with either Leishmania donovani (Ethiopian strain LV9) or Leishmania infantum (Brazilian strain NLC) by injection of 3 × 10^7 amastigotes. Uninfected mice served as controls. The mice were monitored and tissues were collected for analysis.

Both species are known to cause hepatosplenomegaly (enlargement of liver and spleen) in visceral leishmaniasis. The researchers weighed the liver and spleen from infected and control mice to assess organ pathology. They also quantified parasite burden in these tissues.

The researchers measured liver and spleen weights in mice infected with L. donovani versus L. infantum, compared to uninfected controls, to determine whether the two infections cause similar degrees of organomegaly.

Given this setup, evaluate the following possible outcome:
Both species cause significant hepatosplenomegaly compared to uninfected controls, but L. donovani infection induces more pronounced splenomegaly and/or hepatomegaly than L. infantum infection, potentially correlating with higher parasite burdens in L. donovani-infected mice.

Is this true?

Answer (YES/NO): NO